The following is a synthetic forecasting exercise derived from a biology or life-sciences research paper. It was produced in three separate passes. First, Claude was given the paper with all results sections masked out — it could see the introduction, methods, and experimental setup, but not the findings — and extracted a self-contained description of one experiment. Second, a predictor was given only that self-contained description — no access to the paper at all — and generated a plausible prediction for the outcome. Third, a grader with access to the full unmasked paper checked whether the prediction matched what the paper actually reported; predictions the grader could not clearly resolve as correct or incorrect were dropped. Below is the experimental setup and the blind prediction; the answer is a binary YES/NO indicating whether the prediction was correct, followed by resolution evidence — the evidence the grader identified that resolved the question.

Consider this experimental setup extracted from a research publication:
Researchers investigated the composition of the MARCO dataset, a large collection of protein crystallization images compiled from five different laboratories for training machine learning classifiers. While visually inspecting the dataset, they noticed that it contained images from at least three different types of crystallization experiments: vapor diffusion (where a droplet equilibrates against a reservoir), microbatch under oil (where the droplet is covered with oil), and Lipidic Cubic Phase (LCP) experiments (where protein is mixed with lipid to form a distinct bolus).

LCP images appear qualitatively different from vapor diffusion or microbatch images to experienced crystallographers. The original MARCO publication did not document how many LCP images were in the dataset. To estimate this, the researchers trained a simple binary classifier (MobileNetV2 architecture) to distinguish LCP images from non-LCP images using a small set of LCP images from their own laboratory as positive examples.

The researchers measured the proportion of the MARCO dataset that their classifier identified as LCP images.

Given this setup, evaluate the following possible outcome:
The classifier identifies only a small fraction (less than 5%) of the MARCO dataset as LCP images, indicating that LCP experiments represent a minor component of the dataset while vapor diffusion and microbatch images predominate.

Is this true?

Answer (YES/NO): NO